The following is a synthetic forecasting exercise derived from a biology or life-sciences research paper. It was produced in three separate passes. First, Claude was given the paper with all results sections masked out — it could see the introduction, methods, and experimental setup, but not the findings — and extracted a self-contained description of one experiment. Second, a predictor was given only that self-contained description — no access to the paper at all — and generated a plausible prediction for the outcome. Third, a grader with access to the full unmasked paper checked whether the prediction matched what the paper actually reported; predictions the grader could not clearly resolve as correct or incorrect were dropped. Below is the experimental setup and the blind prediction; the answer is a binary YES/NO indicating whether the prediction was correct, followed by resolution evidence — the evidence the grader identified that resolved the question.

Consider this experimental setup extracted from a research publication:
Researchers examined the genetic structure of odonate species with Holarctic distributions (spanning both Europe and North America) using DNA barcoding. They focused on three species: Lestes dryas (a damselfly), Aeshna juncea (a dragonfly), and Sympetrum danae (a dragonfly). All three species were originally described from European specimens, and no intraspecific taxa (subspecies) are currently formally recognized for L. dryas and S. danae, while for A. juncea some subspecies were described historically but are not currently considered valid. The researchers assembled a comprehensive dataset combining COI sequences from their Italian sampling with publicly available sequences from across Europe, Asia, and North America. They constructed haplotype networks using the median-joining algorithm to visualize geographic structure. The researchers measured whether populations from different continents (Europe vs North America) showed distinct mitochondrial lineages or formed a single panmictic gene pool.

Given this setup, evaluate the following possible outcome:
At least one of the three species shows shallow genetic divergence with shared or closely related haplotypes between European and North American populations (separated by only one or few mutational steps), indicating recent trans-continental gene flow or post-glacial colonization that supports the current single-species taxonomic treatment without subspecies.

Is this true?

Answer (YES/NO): NO